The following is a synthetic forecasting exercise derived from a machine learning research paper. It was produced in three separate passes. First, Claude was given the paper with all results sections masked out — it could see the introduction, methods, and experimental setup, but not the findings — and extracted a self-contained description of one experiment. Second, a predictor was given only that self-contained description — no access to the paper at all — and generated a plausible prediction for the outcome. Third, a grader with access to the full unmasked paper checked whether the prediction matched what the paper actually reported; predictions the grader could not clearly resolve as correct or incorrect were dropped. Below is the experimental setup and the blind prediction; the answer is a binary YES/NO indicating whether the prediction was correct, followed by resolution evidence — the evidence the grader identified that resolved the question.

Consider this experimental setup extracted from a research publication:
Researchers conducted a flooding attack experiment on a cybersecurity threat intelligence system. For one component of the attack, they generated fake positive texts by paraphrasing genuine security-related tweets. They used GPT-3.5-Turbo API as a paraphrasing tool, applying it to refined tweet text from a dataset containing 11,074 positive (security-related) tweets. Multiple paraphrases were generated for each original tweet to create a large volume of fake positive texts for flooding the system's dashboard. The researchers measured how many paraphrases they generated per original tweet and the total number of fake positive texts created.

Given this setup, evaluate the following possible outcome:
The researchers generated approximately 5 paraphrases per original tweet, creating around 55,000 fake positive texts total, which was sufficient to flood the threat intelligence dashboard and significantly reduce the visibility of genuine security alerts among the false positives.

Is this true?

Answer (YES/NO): NO